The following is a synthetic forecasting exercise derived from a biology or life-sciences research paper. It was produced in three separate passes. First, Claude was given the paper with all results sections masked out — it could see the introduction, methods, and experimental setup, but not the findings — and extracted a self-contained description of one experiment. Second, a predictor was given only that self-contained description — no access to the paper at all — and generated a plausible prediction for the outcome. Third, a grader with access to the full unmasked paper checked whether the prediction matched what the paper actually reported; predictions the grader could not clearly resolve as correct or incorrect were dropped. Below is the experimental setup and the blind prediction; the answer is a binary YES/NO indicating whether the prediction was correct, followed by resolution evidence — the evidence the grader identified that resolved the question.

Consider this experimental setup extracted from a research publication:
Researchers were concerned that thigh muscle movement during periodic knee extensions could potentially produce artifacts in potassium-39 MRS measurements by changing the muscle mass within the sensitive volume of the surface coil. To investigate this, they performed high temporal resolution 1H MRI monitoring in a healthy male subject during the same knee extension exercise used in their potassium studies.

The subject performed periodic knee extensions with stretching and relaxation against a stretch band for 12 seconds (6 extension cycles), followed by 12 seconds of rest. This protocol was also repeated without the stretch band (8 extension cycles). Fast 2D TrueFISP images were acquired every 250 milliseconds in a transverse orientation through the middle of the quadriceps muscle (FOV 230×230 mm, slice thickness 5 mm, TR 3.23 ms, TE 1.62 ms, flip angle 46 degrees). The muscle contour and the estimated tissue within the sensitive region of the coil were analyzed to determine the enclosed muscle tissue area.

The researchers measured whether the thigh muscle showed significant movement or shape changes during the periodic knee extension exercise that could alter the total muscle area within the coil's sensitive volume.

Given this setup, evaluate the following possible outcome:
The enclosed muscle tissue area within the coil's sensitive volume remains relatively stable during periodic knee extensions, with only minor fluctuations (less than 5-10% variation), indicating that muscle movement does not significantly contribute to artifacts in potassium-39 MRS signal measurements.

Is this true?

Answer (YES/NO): YES